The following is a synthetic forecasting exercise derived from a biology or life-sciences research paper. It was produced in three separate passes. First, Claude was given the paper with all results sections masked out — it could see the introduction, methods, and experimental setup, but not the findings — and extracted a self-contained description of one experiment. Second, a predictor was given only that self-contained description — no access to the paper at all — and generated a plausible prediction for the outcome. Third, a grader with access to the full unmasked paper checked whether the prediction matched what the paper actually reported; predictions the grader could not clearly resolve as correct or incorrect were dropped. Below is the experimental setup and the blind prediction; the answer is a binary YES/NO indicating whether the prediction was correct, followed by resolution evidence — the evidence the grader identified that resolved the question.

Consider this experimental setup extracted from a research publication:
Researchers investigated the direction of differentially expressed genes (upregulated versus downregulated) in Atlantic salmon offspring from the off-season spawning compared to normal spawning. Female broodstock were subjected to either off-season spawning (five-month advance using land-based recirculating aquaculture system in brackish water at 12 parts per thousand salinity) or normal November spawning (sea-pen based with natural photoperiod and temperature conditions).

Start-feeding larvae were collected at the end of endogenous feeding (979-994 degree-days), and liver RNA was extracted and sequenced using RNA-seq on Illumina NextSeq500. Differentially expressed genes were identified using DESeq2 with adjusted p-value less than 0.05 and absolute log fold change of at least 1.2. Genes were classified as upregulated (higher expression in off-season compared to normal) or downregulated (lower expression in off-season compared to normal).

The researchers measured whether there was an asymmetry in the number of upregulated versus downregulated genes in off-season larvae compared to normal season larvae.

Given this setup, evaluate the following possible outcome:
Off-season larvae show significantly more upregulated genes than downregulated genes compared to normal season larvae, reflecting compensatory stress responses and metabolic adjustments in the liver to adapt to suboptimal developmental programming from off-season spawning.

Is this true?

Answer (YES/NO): NO